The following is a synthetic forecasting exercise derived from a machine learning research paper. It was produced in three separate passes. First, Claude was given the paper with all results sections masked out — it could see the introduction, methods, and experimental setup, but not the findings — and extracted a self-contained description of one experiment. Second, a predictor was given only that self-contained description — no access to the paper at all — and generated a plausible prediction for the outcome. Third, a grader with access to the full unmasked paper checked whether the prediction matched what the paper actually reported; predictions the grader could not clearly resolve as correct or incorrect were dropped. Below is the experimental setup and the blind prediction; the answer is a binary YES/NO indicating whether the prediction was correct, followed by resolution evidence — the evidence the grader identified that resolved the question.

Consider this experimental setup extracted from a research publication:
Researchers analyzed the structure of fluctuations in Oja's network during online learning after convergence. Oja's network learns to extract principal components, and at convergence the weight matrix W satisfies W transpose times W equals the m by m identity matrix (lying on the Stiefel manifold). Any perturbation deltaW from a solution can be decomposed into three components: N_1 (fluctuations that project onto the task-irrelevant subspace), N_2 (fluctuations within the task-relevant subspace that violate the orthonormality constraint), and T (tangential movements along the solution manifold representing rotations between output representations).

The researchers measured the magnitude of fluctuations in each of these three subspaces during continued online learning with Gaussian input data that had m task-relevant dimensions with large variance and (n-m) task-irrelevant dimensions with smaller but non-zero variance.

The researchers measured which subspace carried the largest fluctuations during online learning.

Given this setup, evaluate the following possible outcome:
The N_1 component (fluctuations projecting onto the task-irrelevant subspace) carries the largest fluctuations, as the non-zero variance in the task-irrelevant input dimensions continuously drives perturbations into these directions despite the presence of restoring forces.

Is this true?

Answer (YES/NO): YES